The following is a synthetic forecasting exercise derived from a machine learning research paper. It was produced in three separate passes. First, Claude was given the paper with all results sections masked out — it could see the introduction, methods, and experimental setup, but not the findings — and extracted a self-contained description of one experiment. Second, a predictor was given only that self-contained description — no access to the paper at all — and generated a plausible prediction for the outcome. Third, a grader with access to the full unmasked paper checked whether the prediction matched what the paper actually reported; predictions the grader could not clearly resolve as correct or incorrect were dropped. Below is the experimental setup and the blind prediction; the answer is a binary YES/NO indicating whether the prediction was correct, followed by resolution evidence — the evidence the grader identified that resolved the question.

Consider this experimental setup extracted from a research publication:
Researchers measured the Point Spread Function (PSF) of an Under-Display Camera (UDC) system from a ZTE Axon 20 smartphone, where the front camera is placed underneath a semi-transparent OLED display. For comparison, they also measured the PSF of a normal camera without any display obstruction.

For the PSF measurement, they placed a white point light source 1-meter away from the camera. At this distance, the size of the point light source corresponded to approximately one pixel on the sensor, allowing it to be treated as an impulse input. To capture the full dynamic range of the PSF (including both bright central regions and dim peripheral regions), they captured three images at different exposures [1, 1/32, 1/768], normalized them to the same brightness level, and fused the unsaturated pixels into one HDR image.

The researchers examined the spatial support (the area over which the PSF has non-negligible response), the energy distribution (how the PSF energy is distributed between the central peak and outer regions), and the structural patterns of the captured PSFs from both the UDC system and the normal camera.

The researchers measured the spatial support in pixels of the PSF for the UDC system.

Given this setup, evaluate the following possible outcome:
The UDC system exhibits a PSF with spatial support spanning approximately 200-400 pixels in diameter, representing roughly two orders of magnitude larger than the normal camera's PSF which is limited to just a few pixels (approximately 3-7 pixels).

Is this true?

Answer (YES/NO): NO